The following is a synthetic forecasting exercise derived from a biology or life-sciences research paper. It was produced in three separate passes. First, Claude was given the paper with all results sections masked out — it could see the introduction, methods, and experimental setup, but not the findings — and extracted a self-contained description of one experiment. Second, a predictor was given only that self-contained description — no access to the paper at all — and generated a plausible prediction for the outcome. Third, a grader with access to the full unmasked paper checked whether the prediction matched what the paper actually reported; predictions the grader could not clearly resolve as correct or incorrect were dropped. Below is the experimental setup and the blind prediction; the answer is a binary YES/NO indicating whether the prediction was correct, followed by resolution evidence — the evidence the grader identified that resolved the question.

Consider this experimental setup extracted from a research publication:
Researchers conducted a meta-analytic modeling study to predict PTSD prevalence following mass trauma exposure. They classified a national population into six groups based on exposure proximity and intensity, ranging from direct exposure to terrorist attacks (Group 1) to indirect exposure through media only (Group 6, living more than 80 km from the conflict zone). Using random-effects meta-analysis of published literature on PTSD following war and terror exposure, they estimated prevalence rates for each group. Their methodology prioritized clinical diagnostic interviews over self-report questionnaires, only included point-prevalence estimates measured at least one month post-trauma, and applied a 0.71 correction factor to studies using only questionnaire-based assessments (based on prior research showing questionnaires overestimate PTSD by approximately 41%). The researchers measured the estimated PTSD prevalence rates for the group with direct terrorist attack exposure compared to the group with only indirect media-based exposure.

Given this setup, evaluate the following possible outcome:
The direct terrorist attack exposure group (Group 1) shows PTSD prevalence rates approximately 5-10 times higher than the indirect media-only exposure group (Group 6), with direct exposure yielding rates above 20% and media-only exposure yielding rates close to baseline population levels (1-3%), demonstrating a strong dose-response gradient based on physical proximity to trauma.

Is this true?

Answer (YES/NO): NO